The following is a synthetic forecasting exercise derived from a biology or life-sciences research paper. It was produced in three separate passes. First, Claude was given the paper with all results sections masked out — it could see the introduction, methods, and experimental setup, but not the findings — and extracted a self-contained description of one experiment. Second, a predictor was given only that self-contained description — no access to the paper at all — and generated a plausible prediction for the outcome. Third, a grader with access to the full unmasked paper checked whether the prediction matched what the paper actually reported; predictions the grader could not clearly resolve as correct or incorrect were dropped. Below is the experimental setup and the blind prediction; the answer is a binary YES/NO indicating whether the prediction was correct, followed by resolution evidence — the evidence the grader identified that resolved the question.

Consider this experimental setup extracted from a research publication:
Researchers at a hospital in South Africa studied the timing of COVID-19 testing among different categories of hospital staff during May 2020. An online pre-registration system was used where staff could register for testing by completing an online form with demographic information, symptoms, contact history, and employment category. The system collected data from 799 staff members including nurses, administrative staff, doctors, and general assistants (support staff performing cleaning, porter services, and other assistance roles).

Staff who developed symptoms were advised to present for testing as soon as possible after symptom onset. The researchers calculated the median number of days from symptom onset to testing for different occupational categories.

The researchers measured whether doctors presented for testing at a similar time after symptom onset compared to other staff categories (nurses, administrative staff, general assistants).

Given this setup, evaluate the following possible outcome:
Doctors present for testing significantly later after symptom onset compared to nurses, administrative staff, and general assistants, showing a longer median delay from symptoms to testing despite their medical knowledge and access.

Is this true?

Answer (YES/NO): NO